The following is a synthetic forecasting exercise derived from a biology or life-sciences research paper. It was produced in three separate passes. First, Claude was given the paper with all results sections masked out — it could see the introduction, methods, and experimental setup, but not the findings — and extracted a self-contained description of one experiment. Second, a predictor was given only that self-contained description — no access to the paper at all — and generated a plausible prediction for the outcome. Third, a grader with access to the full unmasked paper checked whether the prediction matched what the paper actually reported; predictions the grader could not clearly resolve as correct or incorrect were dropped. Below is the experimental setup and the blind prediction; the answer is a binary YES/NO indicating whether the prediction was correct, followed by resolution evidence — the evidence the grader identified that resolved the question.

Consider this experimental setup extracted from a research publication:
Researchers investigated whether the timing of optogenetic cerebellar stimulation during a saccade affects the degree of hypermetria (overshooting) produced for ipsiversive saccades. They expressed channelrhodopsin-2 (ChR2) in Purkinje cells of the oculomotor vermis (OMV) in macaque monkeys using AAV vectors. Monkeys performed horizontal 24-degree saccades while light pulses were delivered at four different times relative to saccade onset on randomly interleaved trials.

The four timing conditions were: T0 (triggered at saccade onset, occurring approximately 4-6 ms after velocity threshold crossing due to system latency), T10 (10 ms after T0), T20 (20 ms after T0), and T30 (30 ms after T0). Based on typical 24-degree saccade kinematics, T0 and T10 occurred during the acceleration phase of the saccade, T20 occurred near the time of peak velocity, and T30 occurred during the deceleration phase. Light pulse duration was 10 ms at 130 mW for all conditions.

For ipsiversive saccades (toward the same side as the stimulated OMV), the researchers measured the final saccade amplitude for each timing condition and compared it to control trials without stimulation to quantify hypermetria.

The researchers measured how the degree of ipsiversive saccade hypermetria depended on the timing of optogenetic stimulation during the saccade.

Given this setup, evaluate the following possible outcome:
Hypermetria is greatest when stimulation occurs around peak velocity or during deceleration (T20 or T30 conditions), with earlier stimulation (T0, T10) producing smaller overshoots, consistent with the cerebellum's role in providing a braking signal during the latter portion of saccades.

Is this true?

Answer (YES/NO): NO